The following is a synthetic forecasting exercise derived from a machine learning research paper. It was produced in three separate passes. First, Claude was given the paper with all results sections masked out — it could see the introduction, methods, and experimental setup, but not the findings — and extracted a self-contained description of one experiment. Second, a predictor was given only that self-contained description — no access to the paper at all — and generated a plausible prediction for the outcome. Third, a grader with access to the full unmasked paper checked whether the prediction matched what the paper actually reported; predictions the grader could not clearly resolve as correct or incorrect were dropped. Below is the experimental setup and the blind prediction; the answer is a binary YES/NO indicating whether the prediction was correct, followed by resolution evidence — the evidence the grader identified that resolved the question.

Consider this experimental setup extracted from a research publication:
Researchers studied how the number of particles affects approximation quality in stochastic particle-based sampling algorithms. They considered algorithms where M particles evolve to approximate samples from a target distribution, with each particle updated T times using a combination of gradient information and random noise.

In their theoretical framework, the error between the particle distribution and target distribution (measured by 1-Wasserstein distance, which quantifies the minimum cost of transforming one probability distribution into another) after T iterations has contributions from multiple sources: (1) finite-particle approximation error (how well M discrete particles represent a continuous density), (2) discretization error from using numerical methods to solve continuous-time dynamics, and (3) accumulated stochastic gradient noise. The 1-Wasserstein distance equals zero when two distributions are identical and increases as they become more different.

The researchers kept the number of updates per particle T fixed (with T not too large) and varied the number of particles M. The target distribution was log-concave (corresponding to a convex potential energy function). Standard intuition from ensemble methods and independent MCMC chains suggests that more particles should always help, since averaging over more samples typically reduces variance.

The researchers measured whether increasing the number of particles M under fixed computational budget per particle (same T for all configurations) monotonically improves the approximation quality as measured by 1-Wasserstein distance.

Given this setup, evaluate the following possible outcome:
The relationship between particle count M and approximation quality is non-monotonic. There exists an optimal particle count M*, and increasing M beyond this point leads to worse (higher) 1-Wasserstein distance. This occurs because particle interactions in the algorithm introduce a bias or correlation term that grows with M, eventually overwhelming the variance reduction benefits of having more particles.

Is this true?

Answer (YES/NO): YES